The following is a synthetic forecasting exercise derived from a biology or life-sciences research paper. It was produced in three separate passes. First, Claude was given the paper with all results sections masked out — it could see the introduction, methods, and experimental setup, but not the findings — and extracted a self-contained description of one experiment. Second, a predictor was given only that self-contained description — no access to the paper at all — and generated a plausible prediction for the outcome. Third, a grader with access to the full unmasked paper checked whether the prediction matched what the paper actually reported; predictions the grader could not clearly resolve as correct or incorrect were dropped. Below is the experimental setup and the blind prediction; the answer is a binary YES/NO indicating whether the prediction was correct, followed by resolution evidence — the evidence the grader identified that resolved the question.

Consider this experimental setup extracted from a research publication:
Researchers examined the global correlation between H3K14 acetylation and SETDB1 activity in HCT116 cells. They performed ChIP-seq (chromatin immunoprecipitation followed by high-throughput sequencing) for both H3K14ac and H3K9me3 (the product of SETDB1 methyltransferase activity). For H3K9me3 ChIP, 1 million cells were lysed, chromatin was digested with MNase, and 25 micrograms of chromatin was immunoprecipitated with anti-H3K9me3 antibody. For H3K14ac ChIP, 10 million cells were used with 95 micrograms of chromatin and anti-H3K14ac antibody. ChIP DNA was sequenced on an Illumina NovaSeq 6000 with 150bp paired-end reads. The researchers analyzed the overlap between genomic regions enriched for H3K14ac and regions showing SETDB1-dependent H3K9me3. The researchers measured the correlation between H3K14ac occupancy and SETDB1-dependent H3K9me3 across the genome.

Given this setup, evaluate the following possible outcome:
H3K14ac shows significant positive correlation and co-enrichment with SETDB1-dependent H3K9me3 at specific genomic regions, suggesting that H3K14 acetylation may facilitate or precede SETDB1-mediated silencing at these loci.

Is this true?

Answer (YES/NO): NO